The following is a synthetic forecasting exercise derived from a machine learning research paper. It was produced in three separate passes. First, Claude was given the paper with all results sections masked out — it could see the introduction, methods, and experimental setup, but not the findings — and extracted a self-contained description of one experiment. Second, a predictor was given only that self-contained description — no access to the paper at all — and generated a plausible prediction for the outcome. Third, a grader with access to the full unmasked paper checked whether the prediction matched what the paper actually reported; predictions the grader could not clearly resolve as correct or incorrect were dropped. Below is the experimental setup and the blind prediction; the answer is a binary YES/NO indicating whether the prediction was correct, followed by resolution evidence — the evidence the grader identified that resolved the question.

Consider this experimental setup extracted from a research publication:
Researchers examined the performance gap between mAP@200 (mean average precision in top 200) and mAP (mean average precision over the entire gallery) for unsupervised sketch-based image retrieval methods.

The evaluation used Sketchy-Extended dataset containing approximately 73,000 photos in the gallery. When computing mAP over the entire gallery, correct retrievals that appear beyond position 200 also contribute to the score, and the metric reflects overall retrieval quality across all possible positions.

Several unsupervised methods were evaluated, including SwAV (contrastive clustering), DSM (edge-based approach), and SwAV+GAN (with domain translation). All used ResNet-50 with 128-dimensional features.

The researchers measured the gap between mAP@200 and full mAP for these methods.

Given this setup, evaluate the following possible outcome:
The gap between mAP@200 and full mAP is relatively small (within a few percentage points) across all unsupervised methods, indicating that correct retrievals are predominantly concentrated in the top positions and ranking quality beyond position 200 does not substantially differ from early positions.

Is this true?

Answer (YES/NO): NO